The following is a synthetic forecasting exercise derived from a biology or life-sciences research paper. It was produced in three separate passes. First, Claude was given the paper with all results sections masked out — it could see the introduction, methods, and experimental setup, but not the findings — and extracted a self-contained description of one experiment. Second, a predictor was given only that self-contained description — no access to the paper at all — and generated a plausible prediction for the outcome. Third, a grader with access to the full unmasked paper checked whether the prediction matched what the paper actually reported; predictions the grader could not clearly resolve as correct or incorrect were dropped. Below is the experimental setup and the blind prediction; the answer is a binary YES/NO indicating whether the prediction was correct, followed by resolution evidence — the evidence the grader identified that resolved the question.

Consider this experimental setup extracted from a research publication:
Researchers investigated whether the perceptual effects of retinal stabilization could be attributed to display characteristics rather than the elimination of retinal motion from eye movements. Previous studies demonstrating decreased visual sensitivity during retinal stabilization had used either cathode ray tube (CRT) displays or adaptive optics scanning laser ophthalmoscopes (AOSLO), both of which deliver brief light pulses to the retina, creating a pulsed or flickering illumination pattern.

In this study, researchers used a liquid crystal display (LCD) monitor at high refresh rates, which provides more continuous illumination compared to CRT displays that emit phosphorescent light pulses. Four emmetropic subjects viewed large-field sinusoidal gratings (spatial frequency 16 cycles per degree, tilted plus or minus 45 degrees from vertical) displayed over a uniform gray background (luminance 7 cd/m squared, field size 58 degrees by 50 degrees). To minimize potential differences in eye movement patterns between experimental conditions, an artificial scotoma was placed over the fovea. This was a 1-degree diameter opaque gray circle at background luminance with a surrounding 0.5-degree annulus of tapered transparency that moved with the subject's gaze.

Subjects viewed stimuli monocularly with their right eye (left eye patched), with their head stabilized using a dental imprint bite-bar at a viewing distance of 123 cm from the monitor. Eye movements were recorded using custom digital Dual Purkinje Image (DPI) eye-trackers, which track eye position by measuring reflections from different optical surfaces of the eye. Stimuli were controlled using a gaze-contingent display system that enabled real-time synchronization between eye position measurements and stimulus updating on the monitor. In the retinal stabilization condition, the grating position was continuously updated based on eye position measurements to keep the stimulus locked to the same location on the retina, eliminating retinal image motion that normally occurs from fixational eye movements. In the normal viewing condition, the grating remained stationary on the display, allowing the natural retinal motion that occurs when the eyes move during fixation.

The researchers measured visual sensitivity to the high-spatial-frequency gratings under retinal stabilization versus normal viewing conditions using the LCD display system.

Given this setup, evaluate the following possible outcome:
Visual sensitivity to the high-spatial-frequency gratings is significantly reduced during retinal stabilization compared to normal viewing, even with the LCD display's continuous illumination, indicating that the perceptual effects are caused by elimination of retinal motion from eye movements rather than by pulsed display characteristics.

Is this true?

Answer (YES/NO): YES